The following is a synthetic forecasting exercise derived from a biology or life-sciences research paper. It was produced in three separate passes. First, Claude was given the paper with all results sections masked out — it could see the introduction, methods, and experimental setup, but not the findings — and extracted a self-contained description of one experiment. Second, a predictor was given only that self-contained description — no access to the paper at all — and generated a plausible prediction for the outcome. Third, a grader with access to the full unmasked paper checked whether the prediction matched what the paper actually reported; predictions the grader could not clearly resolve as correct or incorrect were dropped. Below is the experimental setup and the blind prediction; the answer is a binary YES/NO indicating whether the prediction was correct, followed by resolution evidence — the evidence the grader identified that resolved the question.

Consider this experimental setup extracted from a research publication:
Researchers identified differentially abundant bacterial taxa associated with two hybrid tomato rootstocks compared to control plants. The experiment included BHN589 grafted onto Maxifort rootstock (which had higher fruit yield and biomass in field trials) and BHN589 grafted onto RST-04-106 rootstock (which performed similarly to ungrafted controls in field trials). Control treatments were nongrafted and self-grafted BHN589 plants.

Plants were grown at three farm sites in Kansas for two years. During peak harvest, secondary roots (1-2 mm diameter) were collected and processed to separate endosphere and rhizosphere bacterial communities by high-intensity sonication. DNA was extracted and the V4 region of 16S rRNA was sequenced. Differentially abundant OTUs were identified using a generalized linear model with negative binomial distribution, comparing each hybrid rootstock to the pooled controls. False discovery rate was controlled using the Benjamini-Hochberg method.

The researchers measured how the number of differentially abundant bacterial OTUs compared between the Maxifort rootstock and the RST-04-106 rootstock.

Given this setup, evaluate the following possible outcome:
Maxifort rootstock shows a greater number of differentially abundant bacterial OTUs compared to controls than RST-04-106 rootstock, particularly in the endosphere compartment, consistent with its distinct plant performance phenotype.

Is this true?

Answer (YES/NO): YES